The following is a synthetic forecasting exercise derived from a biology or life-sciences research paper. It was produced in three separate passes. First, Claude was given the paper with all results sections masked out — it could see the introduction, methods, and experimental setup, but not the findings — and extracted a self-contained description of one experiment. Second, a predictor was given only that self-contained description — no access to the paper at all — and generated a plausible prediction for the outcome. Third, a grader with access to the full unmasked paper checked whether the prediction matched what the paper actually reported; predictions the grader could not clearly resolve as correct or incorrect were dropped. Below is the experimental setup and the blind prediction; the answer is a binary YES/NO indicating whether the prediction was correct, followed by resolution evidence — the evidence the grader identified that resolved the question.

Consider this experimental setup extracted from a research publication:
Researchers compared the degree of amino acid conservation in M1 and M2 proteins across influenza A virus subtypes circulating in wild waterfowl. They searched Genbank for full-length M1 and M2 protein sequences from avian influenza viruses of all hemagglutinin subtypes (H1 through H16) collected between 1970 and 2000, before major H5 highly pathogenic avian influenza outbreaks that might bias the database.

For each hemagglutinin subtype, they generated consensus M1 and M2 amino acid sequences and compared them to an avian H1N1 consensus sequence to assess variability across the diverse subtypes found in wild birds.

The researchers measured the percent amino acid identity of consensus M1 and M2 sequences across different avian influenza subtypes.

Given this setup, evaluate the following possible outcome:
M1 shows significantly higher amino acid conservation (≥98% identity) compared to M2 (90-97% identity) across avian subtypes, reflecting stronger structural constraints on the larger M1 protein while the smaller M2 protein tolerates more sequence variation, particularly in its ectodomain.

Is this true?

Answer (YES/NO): NO